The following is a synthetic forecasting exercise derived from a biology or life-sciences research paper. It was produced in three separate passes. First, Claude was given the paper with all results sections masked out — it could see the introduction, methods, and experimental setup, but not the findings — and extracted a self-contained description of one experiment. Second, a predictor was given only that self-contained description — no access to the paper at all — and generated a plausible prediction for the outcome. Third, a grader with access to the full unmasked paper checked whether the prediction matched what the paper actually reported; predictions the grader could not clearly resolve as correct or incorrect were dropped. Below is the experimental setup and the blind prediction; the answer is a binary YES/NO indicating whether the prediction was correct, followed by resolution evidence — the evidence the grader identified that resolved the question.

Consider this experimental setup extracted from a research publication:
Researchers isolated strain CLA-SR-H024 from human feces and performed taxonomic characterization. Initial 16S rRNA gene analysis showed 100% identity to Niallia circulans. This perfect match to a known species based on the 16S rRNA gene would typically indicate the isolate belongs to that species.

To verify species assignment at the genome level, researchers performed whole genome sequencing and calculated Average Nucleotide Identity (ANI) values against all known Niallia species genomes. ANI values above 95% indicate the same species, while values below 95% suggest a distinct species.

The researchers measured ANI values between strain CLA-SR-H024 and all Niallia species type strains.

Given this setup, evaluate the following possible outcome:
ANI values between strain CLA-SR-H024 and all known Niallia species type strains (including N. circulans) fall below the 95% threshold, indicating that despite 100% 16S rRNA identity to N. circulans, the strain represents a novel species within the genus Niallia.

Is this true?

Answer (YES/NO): YES